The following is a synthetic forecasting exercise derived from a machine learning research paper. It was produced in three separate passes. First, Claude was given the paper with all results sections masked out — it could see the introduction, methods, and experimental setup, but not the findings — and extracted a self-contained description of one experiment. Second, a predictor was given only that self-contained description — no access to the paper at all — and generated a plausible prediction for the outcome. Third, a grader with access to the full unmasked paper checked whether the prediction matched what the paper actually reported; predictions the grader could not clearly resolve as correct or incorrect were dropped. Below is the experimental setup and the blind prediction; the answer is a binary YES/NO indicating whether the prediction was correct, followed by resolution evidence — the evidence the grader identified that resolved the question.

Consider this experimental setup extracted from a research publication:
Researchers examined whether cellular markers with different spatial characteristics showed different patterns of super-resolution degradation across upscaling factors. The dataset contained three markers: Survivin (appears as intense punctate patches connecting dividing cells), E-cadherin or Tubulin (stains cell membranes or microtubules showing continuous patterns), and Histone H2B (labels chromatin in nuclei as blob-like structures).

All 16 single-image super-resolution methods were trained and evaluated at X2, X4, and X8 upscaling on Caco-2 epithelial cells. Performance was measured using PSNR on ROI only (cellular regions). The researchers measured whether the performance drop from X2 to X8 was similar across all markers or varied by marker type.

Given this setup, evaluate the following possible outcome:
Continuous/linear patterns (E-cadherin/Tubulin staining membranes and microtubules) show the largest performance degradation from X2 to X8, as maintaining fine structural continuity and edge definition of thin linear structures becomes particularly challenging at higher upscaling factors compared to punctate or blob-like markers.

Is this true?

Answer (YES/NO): NO